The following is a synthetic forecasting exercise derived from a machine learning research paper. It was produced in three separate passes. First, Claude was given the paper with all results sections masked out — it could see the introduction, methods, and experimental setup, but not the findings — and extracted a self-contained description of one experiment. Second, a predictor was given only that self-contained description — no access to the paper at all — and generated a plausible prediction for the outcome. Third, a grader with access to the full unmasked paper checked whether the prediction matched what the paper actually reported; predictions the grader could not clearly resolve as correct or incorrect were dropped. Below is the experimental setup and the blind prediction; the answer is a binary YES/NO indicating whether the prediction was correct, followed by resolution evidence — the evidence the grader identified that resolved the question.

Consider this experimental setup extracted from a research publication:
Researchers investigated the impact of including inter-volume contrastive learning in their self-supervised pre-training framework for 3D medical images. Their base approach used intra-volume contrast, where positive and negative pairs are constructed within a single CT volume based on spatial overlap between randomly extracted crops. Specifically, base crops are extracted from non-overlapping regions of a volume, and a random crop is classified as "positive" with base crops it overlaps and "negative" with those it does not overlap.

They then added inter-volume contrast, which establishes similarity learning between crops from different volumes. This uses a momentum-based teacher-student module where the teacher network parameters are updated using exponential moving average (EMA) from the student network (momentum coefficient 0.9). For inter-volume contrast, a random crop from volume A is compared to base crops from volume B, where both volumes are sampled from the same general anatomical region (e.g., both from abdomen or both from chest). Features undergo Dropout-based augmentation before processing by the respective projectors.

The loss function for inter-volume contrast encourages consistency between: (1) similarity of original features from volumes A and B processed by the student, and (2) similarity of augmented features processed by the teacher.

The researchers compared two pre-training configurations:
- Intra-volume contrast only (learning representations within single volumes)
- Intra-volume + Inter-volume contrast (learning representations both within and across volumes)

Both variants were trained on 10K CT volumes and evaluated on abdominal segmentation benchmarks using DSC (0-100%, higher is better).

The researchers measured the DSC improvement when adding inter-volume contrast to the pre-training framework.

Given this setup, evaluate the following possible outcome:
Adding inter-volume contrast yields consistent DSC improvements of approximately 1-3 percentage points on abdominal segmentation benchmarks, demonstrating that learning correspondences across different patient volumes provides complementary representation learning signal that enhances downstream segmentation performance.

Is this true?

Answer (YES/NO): NO